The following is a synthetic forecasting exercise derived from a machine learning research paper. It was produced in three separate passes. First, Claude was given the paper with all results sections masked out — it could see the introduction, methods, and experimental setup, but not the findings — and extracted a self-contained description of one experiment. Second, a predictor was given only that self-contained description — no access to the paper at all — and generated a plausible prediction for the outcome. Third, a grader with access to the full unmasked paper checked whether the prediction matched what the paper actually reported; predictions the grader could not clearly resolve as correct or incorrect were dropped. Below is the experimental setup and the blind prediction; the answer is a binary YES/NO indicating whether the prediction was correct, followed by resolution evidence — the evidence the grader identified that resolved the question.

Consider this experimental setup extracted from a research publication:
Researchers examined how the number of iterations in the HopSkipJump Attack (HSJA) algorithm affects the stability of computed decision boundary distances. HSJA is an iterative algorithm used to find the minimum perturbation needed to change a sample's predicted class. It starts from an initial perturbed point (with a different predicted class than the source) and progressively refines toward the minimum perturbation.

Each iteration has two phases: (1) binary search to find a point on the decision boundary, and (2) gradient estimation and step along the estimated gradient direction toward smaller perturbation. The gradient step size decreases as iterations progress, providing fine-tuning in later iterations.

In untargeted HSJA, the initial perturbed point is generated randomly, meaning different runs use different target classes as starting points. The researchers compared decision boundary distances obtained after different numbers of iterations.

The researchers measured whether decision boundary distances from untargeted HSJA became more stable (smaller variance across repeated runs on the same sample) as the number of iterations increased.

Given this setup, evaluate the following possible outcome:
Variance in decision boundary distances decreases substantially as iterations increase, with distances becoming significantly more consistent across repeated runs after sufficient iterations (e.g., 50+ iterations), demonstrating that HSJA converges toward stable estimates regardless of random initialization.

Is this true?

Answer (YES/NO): NO